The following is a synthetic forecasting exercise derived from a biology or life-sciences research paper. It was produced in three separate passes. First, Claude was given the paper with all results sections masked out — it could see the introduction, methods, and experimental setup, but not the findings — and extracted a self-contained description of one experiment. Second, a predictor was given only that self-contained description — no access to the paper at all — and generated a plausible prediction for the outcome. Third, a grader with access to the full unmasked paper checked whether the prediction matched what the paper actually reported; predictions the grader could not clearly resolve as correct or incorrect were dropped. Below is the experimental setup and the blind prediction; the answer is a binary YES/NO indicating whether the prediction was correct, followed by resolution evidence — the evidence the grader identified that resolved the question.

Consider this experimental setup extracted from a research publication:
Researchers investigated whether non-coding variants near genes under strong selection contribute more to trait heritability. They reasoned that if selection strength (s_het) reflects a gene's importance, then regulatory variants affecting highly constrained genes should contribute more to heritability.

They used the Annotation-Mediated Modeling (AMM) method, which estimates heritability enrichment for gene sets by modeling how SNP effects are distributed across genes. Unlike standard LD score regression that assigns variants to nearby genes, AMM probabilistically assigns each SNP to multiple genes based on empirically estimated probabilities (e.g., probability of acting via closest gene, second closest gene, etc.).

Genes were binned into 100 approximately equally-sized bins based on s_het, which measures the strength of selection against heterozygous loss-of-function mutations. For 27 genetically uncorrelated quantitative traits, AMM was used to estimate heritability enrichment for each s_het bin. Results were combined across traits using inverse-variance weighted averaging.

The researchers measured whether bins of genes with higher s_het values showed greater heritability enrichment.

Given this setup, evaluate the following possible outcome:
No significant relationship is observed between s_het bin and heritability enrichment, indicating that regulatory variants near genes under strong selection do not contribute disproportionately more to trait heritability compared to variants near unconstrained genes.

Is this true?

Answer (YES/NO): NO